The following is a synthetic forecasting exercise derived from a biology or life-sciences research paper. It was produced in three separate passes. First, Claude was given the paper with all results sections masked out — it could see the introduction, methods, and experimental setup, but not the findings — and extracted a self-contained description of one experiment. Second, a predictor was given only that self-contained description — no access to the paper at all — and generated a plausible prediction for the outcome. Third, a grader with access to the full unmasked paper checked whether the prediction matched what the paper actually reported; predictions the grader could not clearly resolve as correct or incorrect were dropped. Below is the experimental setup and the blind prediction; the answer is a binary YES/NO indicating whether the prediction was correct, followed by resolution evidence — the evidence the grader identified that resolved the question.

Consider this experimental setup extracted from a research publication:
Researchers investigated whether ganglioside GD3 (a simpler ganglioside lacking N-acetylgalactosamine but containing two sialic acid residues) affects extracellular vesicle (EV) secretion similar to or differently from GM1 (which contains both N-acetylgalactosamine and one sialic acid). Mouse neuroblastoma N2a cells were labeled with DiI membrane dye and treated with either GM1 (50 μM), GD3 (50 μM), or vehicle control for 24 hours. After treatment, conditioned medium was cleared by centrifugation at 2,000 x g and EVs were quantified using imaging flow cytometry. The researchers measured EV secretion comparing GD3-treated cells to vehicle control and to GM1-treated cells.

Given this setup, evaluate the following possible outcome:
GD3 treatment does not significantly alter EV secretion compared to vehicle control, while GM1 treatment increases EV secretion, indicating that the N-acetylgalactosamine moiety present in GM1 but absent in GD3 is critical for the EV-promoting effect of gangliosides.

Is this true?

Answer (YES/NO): NO